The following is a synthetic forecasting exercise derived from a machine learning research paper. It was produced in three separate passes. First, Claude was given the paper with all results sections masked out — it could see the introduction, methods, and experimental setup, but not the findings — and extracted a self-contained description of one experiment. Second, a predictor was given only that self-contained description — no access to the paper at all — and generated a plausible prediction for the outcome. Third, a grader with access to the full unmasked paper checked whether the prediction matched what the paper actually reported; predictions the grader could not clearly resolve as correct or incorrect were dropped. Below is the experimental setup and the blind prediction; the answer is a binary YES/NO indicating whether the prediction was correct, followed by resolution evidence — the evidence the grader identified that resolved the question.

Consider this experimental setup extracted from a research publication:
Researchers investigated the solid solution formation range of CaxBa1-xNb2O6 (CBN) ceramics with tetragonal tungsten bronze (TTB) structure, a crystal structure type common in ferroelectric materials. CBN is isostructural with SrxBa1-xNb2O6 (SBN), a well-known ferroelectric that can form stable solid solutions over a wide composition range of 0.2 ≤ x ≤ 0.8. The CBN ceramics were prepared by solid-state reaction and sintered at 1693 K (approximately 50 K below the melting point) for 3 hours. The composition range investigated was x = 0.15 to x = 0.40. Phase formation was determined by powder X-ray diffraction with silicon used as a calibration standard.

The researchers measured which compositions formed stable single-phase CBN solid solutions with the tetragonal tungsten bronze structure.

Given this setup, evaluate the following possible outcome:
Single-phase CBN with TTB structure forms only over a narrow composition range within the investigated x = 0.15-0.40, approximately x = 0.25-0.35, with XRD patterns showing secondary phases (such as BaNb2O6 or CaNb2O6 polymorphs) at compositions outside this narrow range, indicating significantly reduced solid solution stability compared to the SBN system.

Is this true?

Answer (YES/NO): NO